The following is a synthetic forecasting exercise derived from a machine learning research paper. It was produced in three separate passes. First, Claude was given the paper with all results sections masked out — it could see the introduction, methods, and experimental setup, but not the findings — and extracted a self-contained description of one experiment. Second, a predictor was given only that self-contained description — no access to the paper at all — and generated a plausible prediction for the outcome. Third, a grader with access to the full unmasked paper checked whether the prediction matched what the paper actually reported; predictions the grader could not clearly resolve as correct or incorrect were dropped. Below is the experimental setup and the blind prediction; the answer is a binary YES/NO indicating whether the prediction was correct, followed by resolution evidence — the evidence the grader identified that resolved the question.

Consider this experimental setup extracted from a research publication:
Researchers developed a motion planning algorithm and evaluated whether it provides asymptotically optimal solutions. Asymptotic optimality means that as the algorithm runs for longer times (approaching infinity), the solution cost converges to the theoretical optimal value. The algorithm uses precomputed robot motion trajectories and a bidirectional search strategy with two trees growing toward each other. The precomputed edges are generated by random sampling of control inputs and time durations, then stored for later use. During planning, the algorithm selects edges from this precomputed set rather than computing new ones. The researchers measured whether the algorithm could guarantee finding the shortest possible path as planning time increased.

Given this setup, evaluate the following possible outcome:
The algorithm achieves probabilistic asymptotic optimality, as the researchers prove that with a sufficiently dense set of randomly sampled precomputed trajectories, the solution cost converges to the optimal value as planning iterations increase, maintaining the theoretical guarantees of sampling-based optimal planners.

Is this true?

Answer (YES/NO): NO